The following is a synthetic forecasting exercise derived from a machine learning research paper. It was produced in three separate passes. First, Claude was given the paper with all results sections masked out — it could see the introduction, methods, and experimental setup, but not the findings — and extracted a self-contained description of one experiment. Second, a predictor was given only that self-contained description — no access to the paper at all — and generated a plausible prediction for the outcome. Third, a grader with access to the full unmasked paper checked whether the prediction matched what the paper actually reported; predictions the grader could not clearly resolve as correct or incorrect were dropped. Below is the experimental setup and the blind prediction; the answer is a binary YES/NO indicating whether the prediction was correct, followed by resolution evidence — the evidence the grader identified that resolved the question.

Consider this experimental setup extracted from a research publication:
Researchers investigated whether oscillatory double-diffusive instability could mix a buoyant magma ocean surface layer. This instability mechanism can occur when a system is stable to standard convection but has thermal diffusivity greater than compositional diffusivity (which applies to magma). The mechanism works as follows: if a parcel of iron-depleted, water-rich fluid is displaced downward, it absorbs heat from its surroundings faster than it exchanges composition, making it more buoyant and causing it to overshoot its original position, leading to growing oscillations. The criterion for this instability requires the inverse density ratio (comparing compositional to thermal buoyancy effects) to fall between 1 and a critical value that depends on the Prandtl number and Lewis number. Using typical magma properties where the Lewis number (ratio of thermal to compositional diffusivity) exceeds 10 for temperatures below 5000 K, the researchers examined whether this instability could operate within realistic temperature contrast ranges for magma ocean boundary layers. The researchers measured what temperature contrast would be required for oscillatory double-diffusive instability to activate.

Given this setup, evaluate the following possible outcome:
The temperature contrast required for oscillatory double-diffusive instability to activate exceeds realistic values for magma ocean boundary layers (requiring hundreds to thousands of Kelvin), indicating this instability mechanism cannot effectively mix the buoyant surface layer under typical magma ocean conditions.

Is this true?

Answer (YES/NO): YES